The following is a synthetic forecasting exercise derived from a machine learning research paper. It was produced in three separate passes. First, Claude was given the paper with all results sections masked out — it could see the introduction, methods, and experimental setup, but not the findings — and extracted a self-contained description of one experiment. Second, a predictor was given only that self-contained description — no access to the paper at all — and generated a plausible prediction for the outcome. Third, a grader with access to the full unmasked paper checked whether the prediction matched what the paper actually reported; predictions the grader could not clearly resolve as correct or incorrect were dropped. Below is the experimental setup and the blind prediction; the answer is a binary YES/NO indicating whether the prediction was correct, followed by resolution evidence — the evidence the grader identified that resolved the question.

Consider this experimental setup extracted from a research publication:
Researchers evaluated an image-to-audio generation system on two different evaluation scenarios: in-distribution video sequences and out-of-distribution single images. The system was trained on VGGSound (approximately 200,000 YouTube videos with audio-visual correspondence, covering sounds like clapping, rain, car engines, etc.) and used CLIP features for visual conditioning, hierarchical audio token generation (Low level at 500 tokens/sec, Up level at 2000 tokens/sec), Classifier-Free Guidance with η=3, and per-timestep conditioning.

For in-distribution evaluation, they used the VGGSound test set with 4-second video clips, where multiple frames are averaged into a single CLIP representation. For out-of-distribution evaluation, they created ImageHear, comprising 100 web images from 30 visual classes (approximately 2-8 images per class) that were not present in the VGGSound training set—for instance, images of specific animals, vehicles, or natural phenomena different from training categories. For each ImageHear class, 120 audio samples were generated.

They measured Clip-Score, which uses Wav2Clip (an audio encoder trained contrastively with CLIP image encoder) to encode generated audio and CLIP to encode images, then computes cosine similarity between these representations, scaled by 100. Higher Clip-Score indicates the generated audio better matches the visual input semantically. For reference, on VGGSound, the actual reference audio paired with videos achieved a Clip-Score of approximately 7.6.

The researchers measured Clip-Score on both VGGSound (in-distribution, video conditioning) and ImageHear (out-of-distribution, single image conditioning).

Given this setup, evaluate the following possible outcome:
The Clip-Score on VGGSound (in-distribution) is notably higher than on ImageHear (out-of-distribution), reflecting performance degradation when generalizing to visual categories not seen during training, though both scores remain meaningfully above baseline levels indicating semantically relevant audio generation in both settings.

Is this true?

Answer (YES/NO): NO